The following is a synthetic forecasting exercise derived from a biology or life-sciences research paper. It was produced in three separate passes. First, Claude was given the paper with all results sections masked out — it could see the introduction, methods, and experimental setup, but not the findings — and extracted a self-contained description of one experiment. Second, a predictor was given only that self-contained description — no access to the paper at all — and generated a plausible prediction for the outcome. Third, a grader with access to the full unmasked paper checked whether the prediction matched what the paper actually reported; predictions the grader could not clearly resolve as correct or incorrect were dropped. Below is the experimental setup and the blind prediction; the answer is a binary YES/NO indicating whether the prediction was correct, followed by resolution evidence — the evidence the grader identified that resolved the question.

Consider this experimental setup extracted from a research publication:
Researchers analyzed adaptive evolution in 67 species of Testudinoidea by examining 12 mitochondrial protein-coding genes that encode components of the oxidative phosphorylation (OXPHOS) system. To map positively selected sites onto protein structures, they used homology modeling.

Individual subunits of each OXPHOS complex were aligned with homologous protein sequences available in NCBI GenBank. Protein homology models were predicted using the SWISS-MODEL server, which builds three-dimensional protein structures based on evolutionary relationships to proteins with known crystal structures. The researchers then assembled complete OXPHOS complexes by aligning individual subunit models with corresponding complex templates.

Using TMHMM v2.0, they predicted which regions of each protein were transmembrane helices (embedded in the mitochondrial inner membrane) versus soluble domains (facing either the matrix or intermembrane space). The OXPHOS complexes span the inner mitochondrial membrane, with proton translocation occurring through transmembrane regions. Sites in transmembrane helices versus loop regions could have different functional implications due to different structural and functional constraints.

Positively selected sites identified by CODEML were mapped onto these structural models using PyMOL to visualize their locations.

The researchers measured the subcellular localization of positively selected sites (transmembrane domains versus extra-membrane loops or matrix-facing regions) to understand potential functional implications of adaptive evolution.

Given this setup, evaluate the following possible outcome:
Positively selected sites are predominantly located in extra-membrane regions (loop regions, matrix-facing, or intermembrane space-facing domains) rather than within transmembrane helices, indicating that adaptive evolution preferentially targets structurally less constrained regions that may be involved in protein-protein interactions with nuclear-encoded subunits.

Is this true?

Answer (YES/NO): NO